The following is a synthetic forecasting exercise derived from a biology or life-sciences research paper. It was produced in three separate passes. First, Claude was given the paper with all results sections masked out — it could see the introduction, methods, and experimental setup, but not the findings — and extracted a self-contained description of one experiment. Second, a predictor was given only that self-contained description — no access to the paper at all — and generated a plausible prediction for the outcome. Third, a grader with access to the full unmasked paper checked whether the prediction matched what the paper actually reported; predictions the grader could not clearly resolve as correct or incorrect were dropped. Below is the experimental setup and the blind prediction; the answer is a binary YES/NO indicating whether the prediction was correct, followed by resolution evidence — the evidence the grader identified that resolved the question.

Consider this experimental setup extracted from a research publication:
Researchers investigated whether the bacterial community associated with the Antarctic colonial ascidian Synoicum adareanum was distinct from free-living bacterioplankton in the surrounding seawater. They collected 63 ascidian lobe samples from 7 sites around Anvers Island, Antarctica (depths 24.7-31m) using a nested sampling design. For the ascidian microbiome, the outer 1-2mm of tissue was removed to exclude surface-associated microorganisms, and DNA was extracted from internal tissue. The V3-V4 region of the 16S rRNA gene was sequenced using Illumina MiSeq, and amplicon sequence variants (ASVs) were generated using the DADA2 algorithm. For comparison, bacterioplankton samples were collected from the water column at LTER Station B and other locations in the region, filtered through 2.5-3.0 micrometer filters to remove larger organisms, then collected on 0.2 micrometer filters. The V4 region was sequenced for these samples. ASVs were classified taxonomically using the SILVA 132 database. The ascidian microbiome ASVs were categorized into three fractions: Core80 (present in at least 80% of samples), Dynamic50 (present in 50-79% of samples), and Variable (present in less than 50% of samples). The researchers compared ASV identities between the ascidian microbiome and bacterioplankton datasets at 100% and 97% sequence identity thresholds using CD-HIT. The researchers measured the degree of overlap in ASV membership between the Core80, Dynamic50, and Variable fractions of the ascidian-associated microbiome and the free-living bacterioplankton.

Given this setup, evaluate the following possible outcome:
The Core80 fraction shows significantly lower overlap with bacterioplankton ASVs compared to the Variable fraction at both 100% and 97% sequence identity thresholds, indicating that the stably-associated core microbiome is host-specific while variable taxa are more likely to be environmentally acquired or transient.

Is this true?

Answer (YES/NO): YES